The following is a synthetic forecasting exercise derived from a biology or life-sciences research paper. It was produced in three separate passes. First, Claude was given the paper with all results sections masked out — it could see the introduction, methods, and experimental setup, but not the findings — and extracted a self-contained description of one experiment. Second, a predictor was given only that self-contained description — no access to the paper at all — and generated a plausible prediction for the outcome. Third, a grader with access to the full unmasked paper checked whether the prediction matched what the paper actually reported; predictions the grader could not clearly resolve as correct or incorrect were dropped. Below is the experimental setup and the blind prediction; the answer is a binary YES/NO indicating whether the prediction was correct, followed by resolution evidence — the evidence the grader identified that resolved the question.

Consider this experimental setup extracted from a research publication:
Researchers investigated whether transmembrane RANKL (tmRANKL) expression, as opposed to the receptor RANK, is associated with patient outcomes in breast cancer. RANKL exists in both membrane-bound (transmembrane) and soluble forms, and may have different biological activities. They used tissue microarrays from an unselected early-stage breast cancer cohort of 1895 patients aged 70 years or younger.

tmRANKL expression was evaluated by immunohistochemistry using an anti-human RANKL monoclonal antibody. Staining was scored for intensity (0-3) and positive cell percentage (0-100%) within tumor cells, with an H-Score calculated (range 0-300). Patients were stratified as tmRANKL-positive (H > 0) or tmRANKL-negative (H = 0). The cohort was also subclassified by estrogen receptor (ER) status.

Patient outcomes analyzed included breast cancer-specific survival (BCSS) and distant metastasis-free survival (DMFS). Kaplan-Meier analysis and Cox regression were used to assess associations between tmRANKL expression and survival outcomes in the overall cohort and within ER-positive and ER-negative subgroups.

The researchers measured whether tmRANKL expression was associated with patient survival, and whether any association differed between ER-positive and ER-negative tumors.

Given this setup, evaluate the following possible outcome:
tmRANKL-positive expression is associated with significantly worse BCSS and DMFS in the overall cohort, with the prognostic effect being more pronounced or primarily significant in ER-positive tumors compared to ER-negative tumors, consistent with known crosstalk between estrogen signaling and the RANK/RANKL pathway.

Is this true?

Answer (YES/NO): NO